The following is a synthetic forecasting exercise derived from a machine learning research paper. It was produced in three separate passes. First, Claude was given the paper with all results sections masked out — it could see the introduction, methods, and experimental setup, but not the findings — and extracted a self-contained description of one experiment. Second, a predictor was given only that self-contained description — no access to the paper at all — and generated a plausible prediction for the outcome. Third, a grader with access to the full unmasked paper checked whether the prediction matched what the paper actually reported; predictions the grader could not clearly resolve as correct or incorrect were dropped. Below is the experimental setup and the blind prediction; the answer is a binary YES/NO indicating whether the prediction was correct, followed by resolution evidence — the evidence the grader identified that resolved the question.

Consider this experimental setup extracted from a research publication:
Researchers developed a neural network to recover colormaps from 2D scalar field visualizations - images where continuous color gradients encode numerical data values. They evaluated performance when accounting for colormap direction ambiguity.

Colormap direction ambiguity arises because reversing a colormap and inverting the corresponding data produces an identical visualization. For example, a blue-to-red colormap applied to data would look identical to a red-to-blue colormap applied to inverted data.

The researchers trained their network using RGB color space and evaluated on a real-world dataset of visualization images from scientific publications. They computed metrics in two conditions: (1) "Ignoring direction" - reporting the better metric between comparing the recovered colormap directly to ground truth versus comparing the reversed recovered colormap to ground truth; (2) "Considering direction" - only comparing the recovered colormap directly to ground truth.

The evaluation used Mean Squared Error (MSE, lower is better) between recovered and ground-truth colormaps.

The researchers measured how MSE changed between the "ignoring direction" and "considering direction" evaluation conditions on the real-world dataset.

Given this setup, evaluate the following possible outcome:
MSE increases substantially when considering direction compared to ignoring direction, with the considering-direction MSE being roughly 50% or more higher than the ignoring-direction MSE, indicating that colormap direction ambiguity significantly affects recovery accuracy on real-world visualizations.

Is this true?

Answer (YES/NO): YES